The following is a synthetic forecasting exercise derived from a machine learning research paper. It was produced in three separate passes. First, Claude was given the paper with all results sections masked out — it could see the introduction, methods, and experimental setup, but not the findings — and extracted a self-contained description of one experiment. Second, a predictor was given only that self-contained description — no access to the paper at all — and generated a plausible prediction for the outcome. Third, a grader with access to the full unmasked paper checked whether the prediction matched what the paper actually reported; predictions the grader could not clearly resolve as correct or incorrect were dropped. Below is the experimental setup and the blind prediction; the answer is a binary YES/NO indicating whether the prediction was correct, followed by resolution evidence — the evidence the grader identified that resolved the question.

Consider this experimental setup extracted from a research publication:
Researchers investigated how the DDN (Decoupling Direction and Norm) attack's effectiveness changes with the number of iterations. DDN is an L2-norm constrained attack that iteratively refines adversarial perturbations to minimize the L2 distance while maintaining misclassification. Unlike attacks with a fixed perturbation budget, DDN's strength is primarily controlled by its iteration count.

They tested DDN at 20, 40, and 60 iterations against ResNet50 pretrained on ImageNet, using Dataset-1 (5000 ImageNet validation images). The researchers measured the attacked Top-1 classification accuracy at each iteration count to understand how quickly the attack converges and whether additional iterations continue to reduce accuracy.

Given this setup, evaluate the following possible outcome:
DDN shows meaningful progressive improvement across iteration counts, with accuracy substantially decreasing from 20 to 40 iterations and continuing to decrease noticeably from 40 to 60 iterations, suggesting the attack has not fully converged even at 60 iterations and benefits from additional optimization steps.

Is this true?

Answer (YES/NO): NO